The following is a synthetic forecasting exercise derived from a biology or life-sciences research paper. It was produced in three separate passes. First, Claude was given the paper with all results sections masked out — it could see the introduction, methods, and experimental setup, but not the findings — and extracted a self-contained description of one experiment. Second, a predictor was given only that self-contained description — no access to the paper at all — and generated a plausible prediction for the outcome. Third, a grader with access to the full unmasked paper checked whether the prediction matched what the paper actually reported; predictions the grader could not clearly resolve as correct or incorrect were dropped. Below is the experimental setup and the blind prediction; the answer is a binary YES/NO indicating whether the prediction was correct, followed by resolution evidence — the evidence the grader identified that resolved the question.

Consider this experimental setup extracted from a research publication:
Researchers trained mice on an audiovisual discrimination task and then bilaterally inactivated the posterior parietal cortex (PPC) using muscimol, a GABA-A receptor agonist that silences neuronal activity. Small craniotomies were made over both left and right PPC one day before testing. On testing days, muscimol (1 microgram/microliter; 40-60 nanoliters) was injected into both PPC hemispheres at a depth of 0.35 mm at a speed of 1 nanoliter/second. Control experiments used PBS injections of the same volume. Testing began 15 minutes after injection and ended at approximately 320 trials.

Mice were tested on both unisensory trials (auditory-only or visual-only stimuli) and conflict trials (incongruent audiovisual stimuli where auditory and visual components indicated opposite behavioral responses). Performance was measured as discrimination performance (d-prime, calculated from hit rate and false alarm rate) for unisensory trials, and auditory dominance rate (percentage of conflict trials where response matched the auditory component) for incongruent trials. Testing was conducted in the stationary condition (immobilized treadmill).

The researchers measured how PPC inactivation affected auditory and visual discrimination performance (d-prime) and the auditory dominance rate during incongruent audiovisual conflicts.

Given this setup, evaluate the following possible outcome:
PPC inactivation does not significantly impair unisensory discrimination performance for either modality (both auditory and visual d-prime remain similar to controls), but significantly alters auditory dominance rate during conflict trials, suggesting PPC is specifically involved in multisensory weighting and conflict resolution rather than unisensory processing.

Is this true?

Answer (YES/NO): NO